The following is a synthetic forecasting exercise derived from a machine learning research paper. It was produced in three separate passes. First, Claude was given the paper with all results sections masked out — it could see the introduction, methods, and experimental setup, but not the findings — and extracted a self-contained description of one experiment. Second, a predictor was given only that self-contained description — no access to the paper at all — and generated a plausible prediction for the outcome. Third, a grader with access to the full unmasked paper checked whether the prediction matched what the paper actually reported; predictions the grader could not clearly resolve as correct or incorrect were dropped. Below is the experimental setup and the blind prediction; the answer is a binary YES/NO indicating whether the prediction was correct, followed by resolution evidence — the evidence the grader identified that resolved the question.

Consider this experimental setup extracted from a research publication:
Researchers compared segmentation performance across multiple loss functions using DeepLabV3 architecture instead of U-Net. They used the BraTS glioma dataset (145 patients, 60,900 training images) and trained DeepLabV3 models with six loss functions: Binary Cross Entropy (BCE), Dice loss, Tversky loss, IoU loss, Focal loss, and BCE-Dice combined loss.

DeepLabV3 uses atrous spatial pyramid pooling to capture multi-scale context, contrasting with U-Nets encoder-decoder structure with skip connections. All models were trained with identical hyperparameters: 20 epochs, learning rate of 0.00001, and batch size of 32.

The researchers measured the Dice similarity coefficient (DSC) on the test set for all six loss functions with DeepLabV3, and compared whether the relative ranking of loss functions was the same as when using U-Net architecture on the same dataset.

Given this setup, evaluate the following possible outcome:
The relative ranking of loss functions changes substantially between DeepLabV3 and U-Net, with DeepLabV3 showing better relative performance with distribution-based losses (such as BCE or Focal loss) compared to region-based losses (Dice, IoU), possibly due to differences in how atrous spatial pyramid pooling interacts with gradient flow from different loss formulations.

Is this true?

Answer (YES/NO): NO